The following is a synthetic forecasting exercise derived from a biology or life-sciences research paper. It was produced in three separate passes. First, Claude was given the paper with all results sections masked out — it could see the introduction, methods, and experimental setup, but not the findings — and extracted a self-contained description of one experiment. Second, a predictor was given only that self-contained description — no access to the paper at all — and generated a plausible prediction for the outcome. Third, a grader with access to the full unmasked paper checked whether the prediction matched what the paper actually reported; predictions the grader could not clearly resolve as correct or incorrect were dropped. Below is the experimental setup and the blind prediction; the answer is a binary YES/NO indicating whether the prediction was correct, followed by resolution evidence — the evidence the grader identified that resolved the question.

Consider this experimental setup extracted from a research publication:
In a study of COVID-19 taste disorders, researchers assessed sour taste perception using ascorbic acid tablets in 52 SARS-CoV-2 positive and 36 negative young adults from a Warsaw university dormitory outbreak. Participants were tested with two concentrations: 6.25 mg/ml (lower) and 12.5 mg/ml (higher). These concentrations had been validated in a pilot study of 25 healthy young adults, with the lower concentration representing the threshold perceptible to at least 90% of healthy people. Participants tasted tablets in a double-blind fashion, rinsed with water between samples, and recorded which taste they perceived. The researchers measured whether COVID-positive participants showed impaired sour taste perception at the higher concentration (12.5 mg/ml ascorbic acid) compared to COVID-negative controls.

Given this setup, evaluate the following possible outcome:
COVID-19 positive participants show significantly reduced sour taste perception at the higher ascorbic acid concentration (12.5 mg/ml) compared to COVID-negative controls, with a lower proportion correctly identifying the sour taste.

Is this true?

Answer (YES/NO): NO